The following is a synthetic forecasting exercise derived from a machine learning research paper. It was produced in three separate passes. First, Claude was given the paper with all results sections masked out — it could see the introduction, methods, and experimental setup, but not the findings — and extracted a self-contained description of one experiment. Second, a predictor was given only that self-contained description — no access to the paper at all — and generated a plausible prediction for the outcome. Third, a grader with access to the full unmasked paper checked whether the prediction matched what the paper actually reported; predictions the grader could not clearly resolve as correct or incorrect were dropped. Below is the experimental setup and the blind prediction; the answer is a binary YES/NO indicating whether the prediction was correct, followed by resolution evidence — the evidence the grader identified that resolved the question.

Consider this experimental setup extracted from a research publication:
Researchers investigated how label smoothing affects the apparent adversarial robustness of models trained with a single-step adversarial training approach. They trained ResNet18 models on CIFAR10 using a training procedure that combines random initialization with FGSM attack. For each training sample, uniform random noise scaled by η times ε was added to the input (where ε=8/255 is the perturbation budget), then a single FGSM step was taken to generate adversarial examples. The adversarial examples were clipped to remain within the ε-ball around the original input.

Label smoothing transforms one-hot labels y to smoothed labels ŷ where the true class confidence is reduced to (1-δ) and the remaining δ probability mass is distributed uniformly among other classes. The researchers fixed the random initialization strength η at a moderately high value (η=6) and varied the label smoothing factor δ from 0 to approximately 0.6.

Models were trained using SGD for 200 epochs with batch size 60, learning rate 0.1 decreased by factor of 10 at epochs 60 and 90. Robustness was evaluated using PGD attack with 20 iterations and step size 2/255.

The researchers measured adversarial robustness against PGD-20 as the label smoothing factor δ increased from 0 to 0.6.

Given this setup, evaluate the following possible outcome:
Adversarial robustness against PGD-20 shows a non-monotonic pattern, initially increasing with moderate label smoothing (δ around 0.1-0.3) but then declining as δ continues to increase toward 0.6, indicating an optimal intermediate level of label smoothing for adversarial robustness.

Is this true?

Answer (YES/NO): NO